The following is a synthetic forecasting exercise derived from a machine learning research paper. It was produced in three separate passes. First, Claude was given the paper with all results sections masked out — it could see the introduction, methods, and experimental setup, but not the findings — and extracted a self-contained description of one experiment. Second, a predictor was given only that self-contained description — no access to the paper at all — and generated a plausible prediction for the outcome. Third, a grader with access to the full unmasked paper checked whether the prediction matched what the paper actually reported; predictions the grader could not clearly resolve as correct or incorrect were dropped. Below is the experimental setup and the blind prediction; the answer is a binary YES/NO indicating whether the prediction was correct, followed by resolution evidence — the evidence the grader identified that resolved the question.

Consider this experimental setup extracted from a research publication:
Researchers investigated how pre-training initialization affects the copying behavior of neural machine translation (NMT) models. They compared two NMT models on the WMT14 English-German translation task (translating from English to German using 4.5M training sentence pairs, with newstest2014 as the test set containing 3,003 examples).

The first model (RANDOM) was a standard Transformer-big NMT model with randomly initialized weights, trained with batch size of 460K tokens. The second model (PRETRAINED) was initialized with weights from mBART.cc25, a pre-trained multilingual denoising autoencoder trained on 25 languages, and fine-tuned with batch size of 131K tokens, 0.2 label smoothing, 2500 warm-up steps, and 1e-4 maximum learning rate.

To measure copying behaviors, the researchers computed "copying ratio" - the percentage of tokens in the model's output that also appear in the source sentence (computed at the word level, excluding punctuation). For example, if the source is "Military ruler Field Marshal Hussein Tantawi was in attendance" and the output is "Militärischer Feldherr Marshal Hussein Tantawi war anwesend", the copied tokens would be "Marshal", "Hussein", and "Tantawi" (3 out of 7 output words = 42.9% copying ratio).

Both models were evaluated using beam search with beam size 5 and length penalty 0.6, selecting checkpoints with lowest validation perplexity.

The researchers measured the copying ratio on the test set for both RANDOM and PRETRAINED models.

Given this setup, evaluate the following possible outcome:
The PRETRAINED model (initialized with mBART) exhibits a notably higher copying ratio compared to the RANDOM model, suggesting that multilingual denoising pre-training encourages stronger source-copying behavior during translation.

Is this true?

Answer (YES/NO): YES